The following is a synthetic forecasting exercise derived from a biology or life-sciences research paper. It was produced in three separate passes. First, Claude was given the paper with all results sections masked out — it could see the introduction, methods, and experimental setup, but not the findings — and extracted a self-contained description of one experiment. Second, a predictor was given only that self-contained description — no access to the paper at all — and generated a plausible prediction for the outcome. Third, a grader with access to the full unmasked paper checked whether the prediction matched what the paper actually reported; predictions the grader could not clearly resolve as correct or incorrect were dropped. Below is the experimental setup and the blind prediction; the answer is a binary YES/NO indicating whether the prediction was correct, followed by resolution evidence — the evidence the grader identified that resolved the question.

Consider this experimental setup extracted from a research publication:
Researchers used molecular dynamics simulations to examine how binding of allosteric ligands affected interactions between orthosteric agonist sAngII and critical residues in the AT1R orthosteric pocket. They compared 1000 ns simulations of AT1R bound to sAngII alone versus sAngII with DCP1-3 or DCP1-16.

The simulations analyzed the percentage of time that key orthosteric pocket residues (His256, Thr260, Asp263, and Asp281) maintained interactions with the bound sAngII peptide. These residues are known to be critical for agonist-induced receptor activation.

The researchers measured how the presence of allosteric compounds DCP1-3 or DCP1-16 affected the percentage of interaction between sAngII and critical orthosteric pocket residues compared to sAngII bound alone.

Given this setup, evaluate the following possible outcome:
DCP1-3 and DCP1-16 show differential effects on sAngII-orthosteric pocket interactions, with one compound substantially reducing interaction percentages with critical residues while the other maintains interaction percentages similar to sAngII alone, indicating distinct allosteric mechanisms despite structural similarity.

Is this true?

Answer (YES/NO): NO